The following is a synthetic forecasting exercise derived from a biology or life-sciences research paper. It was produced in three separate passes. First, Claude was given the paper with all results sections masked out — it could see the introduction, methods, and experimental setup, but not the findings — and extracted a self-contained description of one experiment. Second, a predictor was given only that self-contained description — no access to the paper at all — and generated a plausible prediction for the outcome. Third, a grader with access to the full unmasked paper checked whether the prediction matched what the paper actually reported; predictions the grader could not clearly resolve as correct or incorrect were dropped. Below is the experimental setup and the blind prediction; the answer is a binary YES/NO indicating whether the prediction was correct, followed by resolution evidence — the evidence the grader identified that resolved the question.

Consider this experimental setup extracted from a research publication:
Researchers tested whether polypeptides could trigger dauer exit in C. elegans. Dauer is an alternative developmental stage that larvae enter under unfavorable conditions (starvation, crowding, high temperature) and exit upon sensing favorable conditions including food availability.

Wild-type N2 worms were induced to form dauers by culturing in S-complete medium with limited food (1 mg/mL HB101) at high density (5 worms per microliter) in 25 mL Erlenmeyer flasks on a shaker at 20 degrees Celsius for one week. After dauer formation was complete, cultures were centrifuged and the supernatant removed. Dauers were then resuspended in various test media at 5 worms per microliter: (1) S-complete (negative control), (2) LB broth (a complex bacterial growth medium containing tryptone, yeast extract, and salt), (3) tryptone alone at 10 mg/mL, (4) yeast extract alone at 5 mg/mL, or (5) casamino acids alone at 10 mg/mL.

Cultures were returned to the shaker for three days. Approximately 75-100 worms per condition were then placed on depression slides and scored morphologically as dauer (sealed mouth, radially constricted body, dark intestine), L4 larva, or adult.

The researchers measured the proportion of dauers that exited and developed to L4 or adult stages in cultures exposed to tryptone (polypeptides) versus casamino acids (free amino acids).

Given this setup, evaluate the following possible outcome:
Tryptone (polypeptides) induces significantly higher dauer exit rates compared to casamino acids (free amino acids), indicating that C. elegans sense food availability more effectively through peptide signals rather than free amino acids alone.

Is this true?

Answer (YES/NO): YES